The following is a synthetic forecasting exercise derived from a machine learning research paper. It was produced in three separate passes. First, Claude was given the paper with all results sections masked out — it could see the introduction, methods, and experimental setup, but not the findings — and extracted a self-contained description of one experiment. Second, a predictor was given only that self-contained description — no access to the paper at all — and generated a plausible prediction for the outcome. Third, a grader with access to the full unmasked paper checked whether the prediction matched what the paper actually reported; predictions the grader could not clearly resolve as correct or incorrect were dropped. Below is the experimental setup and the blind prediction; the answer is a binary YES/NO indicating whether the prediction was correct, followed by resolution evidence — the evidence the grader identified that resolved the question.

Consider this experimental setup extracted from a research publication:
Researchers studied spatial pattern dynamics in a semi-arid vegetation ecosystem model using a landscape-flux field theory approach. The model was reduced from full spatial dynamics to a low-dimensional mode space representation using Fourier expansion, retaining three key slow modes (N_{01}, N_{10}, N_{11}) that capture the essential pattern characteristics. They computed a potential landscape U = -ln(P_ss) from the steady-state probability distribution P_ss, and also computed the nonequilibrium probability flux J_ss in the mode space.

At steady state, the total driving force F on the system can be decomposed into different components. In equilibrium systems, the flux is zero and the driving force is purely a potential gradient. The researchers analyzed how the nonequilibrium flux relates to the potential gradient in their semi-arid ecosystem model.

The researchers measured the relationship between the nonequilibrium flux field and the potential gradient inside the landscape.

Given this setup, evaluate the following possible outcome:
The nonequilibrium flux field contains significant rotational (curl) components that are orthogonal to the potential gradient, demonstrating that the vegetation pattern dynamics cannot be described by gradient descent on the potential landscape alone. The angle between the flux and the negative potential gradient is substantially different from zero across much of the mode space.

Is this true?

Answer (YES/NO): NO